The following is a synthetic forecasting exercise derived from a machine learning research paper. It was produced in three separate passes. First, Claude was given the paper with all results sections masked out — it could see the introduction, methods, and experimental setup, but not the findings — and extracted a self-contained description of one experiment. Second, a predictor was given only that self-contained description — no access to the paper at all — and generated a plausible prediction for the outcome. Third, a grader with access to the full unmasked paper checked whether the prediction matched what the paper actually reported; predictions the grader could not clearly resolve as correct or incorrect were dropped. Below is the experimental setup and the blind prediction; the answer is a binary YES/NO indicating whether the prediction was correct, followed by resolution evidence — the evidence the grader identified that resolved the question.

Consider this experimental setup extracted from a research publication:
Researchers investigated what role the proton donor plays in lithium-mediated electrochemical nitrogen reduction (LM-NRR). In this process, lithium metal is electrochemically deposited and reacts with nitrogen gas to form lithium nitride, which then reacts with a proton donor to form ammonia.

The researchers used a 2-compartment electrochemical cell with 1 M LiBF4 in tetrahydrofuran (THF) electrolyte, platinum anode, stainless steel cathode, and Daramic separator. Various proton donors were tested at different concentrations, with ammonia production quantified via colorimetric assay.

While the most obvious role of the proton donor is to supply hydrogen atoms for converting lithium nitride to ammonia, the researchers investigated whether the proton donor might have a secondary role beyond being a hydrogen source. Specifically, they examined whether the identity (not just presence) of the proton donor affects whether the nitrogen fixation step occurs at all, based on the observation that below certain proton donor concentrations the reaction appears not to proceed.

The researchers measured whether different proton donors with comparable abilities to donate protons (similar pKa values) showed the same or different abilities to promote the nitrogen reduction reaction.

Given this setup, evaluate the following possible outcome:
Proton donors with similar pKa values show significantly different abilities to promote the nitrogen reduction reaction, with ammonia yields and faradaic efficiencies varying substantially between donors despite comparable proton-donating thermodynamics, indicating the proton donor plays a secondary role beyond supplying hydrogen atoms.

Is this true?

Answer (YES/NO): YES